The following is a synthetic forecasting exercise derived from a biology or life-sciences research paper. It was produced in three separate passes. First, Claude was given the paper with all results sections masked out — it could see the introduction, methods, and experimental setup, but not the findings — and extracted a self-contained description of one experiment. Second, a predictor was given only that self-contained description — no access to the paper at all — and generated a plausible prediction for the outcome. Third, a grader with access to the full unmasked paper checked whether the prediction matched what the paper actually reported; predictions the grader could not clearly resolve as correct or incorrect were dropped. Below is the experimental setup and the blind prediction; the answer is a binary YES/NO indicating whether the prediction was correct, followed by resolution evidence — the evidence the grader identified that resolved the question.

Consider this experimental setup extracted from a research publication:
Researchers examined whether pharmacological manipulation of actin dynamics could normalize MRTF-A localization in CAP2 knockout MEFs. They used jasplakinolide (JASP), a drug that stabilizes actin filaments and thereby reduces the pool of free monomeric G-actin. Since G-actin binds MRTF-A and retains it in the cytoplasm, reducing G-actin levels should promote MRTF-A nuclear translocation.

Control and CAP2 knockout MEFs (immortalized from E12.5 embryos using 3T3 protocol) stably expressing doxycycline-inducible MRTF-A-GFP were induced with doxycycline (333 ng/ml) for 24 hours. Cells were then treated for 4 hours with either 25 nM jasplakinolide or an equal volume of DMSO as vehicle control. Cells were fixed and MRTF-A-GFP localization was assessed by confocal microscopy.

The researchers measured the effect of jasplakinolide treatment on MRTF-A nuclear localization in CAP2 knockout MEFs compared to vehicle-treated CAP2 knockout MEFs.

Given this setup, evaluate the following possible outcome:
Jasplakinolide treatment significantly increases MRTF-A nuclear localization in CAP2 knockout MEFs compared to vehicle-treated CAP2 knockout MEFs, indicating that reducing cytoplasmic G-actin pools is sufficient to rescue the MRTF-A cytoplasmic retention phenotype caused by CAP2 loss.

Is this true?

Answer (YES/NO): YES